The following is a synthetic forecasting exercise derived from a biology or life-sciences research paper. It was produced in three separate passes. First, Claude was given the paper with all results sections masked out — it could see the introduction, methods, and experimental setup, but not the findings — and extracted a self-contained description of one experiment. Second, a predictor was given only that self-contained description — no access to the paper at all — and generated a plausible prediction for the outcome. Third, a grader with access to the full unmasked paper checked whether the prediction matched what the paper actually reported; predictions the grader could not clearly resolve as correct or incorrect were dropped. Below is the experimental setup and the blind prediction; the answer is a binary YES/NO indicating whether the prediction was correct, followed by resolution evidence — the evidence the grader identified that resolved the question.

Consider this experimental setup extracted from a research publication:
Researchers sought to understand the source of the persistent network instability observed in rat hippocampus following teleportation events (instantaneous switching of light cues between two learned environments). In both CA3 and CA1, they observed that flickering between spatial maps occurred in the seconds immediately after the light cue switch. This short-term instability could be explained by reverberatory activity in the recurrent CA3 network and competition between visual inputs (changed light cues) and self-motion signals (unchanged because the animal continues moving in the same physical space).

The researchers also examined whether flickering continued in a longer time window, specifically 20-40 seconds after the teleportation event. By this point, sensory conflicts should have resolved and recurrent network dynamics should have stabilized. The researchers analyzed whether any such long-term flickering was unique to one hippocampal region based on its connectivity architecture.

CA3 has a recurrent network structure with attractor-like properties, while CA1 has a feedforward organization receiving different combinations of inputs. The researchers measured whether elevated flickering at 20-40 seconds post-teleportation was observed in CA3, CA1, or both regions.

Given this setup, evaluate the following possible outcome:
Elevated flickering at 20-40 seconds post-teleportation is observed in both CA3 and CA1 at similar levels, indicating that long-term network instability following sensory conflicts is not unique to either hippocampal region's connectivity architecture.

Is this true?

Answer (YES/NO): YES